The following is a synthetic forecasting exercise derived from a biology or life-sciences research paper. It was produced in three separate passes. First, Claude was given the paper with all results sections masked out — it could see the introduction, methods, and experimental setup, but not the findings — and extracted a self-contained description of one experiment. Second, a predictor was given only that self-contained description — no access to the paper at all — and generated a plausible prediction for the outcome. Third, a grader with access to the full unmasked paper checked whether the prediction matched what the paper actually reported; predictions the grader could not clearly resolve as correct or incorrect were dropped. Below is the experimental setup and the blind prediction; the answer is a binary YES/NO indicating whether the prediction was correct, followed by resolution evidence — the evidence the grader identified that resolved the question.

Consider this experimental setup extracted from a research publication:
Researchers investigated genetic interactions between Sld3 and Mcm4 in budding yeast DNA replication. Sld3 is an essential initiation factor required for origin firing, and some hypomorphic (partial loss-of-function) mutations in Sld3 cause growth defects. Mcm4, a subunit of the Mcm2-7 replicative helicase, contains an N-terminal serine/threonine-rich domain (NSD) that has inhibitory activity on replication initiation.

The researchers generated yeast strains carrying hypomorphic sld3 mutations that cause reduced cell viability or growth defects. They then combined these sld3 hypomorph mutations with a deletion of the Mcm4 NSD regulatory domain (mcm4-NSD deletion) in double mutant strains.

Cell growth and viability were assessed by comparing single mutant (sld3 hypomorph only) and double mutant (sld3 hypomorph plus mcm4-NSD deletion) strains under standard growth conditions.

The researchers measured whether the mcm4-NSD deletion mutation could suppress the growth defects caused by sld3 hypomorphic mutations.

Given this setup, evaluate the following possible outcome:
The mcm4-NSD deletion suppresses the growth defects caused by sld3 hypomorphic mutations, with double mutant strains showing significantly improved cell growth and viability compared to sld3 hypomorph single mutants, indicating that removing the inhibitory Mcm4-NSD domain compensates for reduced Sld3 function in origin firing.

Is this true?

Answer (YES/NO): YES